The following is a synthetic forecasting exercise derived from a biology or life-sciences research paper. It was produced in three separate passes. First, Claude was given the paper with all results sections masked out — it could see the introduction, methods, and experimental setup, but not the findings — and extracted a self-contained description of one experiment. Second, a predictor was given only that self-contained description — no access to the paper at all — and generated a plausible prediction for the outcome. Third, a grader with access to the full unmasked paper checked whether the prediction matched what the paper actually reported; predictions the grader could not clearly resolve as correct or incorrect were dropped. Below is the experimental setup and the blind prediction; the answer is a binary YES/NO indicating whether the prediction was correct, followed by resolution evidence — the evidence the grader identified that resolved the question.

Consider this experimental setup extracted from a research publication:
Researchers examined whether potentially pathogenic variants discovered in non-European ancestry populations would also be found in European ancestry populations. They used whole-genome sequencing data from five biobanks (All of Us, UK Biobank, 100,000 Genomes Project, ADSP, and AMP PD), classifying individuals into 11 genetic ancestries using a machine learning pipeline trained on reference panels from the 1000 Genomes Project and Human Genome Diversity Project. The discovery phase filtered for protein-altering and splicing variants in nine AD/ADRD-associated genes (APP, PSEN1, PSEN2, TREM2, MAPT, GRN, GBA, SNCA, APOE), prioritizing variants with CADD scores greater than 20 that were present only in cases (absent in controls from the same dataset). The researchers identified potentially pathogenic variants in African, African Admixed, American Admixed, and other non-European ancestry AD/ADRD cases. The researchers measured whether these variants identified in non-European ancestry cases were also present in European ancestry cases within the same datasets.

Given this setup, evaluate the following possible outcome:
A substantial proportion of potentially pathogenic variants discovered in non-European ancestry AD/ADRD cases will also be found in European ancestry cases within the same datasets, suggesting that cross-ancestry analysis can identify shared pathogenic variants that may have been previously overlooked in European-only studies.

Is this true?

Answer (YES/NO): NO